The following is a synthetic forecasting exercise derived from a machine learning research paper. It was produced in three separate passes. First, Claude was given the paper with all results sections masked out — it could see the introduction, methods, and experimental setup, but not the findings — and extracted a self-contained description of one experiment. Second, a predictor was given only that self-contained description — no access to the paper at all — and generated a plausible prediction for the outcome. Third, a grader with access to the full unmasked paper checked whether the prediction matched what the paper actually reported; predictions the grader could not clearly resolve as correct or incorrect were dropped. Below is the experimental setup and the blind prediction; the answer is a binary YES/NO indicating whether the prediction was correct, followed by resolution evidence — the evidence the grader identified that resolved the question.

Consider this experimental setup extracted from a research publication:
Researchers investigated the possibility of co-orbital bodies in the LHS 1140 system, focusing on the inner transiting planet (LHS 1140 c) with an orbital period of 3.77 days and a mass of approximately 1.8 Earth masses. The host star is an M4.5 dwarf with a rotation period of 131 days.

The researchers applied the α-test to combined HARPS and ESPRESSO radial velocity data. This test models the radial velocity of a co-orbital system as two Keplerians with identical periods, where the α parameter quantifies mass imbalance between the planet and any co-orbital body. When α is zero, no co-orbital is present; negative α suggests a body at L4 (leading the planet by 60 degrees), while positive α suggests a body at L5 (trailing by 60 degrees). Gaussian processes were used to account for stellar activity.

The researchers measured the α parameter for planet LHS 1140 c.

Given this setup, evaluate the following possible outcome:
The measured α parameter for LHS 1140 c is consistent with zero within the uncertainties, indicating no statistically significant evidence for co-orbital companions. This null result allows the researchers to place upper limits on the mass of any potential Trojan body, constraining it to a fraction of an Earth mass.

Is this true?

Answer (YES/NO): NO